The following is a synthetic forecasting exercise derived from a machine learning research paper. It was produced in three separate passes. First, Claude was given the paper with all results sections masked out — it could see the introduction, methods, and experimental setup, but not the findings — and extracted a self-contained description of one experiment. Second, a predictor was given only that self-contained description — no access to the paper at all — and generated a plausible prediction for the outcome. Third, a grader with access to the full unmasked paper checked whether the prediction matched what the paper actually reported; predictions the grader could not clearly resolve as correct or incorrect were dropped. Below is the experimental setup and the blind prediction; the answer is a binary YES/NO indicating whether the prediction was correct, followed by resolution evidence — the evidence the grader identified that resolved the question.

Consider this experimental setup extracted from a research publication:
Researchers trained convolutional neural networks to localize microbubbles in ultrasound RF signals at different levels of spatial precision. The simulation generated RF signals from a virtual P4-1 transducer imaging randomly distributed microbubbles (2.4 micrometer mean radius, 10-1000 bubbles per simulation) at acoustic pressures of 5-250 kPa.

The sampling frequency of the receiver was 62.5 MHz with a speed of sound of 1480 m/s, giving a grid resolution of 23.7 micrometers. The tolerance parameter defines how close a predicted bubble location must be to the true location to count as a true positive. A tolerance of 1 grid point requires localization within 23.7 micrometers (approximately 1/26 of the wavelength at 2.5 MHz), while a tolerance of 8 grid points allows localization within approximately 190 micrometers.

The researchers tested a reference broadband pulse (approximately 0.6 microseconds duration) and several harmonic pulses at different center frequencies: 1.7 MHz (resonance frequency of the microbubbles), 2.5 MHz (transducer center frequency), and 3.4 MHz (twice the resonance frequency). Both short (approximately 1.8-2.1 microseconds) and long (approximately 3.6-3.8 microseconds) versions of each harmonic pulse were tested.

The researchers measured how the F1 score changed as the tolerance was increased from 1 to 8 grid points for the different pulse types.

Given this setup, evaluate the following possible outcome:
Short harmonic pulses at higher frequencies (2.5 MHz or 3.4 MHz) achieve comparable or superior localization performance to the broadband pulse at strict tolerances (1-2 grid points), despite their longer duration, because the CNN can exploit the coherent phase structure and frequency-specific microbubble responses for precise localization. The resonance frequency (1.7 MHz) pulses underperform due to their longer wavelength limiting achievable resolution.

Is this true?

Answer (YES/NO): NO